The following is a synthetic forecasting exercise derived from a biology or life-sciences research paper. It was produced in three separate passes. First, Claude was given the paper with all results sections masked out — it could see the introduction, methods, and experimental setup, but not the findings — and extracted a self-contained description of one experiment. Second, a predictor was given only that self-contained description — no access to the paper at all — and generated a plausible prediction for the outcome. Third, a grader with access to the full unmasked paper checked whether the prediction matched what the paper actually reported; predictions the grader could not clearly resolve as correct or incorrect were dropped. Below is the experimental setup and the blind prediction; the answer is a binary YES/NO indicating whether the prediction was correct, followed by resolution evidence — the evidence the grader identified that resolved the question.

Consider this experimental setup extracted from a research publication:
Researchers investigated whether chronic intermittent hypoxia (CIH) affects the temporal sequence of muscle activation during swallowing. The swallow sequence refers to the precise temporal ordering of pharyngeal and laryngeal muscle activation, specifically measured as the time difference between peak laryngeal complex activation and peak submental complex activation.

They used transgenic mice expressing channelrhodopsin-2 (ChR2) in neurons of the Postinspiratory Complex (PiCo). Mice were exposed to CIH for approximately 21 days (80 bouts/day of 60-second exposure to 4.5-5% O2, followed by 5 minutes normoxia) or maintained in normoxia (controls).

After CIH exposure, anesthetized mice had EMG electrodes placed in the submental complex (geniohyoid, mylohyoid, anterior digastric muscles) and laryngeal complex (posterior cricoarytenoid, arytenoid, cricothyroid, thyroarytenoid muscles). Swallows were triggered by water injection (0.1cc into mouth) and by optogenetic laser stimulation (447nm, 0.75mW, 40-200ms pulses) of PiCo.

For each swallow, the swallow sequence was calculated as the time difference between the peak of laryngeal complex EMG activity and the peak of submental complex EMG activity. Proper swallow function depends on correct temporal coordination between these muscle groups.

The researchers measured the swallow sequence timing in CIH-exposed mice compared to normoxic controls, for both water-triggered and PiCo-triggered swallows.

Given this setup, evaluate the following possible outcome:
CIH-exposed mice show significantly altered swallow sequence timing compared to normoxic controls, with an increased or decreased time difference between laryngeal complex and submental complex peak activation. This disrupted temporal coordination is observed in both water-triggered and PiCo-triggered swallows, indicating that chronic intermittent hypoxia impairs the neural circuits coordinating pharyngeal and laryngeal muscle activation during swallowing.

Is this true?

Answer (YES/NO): NO